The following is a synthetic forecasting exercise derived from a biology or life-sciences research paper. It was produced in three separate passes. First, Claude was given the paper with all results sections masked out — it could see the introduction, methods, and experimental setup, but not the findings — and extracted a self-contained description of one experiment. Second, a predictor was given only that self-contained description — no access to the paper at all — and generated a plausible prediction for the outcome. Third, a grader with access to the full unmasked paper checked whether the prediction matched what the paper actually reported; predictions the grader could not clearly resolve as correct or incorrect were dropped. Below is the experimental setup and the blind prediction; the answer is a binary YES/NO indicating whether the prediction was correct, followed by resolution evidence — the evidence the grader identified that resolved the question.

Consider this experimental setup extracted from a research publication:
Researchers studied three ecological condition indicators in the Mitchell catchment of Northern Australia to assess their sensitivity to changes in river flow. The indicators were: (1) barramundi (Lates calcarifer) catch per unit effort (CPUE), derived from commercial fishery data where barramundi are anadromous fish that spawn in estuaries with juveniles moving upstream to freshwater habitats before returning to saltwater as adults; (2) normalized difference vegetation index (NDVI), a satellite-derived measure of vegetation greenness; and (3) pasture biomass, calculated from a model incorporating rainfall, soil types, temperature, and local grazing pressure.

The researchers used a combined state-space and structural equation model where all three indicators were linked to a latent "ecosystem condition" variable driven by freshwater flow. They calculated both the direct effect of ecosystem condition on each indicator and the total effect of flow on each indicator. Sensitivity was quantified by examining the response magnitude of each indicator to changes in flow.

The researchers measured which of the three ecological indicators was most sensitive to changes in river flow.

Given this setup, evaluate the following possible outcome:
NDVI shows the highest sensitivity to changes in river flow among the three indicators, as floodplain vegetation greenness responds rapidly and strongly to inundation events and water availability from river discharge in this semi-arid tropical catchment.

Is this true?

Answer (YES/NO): NO